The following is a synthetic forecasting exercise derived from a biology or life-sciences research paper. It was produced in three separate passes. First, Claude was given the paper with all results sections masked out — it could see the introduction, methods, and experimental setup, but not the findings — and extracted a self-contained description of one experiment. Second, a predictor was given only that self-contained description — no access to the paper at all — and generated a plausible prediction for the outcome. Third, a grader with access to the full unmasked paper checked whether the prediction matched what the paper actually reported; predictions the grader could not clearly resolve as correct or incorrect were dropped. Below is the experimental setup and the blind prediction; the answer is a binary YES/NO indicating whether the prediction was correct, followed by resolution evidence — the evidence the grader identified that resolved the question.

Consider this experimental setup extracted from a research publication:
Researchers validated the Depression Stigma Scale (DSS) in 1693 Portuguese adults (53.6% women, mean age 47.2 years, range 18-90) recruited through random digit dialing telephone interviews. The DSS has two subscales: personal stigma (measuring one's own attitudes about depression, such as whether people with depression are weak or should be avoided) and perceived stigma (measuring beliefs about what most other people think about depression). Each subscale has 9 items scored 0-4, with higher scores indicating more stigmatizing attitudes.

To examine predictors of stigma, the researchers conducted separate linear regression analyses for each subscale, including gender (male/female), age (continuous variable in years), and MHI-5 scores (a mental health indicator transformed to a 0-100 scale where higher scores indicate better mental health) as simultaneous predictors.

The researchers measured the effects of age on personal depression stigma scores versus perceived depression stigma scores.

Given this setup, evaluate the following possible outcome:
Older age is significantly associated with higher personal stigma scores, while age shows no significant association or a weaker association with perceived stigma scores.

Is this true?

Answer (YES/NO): NO